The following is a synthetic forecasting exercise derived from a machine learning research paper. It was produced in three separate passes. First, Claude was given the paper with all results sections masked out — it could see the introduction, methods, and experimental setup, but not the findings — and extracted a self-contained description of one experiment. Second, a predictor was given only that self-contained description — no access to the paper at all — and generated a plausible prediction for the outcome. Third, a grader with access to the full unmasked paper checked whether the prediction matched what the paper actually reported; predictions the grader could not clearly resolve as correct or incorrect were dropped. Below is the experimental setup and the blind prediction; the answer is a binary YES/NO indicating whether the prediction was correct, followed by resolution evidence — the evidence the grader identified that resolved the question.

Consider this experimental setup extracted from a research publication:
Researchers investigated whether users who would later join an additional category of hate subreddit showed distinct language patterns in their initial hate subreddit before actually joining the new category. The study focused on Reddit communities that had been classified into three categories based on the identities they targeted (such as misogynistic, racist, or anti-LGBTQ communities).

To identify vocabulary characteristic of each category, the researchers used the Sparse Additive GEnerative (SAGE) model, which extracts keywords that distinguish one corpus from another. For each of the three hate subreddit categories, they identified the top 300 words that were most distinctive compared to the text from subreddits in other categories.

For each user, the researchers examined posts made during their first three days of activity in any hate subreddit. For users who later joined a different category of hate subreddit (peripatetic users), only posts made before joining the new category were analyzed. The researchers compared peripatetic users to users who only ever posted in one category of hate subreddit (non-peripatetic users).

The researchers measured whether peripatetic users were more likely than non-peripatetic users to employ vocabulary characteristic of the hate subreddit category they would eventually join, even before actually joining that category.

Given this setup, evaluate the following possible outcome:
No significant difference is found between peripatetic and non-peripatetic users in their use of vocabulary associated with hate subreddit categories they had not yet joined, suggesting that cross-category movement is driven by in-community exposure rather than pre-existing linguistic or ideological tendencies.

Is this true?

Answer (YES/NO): NO